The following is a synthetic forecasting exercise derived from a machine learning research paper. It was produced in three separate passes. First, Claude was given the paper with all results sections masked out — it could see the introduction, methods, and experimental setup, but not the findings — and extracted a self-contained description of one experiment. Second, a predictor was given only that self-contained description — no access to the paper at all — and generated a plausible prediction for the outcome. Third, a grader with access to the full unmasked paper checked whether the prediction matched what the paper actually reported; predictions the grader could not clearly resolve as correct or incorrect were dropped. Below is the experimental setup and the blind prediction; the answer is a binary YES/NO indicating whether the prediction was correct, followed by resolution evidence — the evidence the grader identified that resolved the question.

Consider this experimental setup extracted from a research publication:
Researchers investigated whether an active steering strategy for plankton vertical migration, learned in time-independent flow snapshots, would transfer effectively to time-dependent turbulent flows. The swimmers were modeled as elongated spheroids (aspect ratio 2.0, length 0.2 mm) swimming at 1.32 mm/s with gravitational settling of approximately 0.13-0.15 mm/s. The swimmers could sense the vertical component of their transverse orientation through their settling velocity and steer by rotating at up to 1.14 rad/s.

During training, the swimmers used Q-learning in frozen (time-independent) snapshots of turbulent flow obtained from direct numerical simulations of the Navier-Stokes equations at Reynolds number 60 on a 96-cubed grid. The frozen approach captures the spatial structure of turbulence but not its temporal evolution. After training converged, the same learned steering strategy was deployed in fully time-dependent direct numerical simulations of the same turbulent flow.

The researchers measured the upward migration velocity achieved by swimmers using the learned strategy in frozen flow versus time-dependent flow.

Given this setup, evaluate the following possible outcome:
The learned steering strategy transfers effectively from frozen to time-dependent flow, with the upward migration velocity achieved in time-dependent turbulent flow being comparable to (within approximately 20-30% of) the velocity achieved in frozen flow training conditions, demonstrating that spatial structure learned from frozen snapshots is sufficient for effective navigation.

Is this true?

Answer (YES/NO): YES